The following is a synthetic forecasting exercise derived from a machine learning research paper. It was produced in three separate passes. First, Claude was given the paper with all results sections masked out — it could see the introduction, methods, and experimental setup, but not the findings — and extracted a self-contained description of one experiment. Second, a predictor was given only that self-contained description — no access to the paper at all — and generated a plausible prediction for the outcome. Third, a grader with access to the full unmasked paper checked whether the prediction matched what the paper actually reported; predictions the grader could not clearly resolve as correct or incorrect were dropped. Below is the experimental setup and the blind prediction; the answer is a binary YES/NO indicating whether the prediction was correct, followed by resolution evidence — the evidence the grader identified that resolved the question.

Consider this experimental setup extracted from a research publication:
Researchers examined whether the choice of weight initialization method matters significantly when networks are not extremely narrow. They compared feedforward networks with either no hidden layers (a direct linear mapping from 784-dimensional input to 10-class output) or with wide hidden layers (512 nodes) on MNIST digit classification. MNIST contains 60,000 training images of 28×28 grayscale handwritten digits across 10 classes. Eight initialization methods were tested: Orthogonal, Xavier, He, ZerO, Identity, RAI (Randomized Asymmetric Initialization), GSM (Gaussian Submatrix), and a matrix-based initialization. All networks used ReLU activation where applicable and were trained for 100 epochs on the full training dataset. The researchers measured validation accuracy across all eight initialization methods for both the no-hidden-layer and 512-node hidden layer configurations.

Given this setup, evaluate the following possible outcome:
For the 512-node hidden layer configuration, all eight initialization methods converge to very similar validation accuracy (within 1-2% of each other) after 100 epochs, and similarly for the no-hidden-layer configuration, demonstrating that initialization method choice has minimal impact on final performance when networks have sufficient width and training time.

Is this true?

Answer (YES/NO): NO